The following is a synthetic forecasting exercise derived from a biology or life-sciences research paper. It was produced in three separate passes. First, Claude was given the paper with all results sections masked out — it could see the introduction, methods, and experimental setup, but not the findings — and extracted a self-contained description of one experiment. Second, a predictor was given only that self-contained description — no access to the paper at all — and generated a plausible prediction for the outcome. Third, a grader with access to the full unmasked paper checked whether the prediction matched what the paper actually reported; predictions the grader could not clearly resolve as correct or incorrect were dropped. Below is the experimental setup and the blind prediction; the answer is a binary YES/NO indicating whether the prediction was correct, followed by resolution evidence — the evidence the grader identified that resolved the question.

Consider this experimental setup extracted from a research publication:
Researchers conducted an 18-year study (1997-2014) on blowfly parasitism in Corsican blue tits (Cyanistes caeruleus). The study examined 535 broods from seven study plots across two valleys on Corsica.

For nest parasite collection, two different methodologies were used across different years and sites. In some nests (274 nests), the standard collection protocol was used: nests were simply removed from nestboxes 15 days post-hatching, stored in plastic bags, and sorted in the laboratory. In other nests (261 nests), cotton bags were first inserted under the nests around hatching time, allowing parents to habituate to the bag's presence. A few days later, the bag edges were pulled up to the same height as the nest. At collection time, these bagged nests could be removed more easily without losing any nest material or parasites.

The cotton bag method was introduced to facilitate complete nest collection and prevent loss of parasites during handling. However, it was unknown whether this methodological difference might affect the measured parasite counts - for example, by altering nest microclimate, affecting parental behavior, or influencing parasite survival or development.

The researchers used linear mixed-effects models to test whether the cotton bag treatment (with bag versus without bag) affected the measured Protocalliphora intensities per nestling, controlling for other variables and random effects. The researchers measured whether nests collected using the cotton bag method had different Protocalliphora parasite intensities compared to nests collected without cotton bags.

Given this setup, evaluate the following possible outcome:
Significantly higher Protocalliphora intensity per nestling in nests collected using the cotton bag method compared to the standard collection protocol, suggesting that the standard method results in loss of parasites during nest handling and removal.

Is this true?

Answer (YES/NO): YES